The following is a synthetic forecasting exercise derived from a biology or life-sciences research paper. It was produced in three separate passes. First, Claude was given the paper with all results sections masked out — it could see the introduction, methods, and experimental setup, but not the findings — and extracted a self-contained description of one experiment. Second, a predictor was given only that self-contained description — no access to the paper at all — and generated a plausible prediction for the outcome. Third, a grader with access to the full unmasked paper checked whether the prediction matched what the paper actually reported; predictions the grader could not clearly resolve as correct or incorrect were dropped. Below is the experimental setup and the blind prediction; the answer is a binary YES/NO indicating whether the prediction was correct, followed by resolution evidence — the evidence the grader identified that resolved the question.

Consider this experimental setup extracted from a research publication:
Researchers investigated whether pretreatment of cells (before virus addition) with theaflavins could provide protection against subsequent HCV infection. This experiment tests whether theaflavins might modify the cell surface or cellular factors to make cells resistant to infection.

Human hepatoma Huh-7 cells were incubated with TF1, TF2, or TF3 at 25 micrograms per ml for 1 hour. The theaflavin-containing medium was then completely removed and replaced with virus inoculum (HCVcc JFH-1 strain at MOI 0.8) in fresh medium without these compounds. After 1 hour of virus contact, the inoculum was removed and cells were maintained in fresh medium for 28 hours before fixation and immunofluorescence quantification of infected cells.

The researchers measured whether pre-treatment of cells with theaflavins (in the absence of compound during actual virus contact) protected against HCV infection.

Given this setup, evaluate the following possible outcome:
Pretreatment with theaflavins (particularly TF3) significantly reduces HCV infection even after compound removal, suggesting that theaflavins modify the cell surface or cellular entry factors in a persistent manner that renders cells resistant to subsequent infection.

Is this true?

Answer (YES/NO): NO